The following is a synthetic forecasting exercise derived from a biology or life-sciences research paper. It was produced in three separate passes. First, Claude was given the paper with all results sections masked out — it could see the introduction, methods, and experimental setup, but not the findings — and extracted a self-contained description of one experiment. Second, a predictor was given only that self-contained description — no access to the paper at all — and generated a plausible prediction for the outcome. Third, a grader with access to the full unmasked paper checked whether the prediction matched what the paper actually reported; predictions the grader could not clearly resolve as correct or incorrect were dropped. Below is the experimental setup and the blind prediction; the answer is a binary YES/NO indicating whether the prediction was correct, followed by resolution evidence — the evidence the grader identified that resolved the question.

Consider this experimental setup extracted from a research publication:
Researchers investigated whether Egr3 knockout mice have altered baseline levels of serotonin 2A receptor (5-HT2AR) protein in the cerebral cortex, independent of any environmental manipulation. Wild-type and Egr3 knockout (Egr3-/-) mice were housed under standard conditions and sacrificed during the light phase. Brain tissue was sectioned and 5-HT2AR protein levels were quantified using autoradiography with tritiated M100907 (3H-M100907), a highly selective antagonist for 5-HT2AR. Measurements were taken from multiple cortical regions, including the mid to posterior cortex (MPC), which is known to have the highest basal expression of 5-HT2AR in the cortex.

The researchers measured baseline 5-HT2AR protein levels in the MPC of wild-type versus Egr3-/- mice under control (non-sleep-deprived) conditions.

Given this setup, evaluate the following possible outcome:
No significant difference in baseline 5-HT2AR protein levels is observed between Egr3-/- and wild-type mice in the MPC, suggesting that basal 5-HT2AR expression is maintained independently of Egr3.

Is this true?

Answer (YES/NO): NO